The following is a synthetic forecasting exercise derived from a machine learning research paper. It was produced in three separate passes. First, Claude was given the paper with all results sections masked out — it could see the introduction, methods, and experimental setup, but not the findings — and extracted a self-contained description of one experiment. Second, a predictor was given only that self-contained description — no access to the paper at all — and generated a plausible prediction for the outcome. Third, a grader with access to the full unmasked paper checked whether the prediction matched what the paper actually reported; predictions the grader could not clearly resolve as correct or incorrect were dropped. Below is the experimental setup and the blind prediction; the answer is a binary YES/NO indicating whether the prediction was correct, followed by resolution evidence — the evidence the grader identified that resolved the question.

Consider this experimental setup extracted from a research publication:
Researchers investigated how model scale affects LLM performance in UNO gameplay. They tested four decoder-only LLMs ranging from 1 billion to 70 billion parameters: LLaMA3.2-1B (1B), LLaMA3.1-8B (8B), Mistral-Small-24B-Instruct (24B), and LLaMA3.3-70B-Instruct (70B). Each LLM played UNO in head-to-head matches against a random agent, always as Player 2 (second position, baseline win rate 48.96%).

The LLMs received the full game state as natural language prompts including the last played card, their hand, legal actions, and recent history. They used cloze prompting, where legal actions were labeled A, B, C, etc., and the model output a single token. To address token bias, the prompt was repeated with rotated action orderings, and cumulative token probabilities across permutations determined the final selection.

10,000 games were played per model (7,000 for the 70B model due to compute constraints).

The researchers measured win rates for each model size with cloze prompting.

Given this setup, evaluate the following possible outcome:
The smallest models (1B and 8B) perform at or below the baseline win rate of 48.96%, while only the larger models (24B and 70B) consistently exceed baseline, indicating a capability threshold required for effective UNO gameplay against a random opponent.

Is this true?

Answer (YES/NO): NO